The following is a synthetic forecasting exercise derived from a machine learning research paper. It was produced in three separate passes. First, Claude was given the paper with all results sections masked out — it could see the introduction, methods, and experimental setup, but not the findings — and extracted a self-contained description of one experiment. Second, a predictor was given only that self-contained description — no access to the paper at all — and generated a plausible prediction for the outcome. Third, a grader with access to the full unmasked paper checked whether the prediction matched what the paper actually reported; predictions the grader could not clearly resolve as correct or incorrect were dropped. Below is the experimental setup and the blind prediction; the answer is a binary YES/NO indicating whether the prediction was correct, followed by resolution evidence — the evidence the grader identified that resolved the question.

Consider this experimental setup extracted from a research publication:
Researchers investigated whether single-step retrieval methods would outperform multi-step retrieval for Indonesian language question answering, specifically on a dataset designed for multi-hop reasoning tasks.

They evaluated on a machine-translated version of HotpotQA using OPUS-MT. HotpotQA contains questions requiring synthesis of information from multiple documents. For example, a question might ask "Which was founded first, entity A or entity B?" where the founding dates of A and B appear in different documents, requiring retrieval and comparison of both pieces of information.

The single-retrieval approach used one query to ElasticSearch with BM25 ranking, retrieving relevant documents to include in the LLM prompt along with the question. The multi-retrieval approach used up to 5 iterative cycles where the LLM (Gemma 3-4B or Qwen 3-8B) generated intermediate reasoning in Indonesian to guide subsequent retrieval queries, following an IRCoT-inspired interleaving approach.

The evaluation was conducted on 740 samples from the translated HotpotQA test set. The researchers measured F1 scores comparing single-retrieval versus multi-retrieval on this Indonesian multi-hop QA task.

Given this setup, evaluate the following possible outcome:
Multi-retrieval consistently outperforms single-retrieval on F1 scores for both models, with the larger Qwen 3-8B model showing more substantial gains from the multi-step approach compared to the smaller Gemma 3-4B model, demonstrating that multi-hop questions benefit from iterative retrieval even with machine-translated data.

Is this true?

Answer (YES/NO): NO